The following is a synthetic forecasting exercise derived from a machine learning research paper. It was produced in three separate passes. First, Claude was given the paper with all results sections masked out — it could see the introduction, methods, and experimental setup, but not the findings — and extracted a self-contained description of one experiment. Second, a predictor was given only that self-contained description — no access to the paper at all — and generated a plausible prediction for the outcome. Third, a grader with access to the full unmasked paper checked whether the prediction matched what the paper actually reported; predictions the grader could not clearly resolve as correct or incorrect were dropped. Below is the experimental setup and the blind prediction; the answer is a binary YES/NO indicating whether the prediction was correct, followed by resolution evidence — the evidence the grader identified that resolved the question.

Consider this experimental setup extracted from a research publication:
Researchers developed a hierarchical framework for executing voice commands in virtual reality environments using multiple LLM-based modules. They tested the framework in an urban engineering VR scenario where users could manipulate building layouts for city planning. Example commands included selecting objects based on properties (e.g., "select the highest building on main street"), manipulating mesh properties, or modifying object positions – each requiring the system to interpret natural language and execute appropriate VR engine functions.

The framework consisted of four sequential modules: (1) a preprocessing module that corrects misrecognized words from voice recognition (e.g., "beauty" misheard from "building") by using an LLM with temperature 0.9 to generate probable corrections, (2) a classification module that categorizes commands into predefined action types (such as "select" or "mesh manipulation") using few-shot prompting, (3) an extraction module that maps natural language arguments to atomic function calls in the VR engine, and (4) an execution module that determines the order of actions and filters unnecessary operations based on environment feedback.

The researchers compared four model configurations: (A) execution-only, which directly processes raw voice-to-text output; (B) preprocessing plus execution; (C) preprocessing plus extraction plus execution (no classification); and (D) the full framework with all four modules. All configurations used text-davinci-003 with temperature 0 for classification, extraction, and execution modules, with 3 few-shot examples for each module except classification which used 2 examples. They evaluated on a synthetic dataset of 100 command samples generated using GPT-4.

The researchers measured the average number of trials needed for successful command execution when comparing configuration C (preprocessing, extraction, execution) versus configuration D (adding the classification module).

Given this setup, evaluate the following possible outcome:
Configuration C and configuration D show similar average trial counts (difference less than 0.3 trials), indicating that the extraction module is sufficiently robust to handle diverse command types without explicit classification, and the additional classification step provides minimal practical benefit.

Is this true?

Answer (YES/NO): YES